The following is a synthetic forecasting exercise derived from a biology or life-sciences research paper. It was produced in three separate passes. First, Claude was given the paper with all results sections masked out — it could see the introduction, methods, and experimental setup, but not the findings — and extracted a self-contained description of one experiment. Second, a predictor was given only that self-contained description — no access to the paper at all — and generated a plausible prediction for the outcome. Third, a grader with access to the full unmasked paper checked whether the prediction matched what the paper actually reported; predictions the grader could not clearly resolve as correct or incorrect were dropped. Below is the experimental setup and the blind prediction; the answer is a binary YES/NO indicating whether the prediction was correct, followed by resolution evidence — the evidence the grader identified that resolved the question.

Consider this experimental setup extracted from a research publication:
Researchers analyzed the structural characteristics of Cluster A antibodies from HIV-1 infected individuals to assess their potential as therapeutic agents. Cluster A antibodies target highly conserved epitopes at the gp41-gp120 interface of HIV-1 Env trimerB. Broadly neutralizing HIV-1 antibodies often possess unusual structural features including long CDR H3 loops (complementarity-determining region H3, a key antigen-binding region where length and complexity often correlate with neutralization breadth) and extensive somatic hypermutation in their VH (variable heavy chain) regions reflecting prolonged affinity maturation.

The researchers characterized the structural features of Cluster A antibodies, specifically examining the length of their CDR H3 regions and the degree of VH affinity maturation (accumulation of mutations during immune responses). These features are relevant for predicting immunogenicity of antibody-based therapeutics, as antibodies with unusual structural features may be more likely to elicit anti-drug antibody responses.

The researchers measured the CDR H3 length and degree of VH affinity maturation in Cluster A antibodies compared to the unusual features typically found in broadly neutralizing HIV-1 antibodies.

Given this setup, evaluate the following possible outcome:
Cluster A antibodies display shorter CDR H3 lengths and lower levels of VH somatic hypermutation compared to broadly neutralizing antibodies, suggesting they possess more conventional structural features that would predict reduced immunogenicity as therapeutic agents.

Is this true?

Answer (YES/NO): YES